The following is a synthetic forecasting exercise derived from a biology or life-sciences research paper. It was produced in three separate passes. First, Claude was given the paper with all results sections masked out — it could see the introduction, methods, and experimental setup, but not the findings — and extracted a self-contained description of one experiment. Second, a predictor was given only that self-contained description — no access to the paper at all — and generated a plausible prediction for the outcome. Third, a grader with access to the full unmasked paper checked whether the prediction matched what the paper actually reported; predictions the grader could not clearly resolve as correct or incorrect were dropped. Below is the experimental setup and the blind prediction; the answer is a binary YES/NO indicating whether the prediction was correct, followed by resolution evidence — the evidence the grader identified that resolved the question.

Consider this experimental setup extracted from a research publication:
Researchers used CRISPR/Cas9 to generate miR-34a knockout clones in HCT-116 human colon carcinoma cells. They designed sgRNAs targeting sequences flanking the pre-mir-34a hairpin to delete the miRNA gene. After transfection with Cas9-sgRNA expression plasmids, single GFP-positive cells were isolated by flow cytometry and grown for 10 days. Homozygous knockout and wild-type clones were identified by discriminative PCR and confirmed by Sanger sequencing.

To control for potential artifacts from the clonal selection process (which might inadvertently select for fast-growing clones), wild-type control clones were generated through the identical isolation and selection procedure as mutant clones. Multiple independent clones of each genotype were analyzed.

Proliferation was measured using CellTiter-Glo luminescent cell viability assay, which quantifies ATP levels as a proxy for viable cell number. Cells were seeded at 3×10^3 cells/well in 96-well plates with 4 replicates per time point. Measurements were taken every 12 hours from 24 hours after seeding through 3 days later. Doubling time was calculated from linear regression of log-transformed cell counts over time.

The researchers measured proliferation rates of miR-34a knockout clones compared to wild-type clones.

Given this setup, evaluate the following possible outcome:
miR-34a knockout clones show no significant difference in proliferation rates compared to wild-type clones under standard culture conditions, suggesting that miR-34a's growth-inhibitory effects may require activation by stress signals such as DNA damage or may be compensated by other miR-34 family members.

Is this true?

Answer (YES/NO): YES